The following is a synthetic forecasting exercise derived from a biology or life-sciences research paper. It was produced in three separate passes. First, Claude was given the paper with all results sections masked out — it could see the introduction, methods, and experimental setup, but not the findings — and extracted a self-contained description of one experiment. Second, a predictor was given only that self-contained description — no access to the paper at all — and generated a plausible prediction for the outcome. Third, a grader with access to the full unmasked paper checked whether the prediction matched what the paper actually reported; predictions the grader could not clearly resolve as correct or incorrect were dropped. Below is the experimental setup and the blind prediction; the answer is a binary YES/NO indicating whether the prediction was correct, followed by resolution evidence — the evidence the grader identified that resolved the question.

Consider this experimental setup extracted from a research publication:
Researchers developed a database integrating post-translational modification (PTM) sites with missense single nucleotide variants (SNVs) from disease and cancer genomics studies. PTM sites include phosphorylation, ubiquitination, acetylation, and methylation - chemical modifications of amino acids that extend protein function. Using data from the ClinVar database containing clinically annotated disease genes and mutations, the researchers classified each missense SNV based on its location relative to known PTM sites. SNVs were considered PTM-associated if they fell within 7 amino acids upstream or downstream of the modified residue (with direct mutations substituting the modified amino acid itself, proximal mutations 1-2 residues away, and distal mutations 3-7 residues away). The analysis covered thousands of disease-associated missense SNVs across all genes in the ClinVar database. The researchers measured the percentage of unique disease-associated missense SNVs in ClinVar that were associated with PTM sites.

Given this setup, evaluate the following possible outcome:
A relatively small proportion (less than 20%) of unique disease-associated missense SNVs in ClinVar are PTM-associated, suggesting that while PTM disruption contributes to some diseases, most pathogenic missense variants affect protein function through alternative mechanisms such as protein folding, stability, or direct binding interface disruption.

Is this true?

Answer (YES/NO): YES